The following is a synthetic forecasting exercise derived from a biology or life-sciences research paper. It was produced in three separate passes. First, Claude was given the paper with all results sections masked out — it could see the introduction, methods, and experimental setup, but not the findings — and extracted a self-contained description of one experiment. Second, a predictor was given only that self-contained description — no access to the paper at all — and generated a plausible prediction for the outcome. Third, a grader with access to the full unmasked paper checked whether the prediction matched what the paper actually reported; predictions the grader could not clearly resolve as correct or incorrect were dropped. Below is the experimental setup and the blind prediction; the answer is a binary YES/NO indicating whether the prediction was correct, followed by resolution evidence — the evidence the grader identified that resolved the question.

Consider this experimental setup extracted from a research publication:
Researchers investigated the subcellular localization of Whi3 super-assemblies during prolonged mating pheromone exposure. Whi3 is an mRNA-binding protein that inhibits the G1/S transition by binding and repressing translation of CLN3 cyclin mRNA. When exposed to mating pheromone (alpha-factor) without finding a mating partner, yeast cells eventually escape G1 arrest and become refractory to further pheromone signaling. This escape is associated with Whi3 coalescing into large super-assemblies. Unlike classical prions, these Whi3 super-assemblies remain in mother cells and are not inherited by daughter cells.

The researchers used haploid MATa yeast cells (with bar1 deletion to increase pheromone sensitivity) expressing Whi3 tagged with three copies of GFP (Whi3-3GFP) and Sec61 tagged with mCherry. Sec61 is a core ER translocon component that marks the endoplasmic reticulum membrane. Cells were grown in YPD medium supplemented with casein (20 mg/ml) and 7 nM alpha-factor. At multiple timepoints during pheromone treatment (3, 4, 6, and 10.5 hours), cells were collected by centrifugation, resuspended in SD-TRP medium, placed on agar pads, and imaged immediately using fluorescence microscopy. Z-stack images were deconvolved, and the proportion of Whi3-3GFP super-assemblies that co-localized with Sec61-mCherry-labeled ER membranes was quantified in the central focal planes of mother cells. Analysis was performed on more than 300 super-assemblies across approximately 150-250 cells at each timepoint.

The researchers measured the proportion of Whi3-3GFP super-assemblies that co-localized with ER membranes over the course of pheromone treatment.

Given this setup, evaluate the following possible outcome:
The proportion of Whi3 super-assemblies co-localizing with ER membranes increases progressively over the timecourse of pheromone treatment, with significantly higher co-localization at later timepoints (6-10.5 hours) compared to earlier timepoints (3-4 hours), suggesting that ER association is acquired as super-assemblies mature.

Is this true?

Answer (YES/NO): YES